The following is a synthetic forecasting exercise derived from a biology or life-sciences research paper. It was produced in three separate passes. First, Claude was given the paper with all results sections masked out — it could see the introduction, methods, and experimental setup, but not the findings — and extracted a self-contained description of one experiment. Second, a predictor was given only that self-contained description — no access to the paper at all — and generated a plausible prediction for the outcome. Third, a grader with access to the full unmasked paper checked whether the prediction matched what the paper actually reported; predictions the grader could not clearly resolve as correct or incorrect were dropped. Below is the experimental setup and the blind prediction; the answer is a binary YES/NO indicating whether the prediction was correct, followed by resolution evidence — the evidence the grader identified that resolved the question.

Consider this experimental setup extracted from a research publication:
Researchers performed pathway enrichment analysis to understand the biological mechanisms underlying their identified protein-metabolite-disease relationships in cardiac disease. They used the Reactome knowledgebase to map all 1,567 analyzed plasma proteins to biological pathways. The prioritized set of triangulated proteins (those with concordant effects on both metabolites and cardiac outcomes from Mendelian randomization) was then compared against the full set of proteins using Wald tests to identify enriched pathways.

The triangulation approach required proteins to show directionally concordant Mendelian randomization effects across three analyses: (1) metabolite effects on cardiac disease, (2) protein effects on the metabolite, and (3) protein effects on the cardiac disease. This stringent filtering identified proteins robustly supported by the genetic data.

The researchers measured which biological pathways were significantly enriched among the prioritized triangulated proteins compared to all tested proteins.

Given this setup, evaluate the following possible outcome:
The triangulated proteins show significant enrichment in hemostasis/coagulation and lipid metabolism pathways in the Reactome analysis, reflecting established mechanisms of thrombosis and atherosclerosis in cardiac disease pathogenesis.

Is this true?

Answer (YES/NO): NO